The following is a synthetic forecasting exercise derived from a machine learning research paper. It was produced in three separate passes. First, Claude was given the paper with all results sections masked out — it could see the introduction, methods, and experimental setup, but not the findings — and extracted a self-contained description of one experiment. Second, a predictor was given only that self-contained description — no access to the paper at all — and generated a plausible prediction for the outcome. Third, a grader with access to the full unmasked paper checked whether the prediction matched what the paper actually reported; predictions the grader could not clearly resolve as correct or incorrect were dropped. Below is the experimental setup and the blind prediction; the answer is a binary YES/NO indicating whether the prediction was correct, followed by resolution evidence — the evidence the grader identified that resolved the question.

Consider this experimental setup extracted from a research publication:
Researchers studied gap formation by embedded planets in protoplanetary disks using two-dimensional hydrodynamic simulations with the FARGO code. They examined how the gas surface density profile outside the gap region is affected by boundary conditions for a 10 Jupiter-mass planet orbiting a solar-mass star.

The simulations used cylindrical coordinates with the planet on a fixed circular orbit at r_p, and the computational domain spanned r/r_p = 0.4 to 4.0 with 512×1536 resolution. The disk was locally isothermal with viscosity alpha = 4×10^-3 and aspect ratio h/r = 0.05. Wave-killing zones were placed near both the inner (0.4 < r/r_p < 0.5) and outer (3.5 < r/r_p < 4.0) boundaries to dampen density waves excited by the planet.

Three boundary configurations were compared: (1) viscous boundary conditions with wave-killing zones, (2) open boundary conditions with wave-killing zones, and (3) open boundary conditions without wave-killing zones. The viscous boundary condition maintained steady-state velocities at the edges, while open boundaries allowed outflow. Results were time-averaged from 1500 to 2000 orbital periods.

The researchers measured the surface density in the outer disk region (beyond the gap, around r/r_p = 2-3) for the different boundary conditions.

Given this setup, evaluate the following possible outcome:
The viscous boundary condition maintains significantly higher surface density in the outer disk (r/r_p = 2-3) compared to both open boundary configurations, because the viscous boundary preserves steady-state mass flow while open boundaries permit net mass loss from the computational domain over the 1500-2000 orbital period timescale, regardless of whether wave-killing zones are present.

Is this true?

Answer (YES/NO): YES